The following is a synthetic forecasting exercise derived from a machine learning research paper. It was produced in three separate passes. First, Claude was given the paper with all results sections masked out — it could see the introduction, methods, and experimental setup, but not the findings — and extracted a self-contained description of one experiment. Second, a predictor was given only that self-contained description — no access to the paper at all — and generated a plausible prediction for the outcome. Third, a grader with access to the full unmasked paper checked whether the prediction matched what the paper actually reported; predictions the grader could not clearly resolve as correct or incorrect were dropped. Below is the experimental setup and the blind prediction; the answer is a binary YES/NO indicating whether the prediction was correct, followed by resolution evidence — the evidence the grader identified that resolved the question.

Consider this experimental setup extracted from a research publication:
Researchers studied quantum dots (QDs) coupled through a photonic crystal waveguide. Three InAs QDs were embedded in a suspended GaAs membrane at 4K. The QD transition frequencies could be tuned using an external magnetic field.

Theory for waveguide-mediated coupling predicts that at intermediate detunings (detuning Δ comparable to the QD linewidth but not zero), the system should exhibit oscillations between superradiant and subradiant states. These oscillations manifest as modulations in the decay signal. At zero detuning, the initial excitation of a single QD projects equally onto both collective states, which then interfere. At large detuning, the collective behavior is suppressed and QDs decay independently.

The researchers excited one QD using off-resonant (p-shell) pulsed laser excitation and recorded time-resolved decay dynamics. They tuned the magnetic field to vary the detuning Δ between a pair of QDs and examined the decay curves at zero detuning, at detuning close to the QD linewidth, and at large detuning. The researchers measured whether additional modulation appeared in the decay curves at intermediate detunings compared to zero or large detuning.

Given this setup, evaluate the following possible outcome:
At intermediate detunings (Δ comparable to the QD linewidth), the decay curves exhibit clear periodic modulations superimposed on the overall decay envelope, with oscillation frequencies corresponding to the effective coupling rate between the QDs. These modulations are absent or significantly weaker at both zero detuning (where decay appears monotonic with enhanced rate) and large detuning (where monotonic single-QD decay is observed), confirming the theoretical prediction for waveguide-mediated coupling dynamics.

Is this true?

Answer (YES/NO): YES